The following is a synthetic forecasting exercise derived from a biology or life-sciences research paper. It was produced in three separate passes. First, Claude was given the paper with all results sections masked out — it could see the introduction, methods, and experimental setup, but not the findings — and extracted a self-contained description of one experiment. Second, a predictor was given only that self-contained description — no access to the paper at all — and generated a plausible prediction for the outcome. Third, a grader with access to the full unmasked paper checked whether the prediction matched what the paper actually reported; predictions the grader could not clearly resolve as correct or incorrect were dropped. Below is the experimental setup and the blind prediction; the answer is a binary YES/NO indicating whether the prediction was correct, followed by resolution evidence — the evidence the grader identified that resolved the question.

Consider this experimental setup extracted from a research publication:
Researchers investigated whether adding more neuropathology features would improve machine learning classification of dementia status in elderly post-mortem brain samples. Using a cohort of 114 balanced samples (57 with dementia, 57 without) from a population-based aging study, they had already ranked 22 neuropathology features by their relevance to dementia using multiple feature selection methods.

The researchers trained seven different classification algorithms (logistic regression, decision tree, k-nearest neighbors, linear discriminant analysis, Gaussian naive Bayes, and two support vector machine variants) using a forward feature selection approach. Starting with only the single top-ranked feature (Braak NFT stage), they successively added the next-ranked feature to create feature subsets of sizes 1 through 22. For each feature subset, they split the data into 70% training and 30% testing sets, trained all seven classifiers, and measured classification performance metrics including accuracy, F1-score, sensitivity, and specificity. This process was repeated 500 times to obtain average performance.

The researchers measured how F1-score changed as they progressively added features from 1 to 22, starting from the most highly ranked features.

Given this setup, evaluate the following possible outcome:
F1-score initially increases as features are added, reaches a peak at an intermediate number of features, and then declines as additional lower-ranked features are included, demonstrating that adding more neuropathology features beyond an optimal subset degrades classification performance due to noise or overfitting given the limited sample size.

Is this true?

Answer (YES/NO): YES